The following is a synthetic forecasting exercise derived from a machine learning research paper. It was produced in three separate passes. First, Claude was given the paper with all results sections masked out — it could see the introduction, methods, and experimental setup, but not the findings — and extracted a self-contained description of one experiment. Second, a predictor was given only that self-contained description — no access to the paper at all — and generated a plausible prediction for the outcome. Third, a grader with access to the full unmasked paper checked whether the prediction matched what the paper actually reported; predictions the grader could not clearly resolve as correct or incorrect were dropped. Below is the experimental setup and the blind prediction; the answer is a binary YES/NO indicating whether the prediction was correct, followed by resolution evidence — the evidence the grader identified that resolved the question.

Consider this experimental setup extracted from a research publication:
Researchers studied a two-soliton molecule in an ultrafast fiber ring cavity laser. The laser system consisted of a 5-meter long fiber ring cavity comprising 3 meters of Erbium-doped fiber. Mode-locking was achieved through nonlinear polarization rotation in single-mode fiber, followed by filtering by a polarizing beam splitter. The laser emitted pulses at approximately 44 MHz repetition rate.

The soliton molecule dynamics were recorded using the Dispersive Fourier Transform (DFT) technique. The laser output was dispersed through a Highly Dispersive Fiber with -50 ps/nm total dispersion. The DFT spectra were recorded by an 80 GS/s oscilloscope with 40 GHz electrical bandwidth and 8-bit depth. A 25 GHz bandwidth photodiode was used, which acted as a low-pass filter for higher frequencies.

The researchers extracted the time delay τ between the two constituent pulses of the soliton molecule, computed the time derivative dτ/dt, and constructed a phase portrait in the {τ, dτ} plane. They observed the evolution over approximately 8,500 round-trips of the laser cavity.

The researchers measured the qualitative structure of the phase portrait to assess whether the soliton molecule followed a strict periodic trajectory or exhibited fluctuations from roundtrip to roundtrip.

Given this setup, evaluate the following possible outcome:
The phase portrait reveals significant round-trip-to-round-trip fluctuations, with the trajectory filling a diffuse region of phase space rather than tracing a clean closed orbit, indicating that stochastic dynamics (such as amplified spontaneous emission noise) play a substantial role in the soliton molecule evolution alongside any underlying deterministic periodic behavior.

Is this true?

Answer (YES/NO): NO